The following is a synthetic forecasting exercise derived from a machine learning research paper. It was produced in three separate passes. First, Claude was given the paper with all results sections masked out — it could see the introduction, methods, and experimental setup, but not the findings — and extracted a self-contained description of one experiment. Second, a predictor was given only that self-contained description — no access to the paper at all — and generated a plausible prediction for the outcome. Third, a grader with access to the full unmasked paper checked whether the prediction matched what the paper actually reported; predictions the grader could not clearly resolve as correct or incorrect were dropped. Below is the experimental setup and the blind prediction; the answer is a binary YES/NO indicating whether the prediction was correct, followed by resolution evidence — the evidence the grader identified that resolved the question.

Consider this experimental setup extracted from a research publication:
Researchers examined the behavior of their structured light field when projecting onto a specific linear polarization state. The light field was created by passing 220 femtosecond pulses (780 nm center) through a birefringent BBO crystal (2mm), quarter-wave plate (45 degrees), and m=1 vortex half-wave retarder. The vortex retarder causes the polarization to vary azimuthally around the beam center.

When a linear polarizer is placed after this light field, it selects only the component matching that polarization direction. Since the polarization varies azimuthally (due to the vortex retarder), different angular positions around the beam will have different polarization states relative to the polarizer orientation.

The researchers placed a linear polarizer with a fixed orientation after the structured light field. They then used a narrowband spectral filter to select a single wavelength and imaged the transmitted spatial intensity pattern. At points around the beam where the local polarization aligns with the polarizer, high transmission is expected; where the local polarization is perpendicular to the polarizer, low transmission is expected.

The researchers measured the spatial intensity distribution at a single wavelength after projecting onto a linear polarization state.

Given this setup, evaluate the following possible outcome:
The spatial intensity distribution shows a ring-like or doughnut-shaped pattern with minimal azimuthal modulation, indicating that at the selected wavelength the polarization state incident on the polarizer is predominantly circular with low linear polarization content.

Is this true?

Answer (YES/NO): NO